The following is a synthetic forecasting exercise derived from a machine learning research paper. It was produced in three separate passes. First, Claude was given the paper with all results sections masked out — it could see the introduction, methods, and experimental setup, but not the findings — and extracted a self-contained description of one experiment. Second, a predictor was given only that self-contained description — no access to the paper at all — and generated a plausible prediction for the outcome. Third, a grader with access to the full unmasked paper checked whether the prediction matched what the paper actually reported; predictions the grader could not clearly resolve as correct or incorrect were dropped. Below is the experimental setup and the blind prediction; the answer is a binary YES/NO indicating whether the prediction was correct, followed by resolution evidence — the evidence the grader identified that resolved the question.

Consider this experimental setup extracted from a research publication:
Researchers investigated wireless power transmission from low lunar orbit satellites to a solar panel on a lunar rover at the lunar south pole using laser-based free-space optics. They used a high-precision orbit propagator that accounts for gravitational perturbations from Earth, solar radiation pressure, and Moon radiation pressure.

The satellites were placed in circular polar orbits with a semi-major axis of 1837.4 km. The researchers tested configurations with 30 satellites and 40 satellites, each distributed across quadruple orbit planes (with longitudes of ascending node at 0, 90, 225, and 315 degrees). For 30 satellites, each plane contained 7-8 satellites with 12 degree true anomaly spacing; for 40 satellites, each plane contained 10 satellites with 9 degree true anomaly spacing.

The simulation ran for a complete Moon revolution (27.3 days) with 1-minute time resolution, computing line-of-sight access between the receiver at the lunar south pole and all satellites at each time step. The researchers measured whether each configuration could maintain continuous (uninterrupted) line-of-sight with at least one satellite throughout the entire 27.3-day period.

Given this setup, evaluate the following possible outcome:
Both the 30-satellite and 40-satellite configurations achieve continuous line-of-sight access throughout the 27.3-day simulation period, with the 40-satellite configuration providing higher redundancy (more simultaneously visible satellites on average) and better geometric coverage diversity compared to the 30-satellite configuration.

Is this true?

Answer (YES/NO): NO